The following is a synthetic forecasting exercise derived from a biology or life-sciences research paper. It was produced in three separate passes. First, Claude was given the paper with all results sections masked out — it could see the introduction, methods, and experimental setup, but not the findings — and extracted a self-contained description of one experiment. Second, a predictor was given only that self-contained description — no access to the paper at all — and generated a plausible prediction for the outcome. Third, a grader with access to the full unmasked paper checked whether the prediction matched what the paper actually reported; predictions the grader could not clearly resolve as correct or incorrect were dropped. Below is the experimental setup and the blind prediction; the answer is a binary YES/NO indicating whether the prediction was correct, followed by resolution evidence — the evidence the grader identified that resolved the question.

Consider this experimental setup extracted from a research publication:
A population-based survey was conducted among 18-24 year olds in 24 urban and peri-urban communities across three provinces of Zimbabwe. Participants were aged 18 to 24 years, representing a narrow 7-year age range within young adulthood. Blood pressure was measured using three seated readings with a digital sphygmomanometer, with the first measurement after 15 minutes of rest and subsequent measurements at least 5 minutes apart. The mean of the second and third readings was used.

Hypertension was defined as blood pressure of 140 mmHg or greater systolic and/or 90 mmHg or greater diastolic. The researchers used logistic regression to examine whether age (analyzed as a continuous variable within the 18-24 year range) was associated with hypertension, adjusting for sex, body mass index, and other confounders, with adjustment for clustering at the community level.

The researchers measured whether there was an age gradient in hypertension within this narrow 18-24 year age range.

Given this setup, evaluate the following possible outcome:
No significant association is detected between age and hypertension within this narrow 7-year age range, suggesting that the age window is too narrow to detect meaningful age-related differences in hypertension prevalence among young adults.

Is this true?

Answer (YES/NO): NO